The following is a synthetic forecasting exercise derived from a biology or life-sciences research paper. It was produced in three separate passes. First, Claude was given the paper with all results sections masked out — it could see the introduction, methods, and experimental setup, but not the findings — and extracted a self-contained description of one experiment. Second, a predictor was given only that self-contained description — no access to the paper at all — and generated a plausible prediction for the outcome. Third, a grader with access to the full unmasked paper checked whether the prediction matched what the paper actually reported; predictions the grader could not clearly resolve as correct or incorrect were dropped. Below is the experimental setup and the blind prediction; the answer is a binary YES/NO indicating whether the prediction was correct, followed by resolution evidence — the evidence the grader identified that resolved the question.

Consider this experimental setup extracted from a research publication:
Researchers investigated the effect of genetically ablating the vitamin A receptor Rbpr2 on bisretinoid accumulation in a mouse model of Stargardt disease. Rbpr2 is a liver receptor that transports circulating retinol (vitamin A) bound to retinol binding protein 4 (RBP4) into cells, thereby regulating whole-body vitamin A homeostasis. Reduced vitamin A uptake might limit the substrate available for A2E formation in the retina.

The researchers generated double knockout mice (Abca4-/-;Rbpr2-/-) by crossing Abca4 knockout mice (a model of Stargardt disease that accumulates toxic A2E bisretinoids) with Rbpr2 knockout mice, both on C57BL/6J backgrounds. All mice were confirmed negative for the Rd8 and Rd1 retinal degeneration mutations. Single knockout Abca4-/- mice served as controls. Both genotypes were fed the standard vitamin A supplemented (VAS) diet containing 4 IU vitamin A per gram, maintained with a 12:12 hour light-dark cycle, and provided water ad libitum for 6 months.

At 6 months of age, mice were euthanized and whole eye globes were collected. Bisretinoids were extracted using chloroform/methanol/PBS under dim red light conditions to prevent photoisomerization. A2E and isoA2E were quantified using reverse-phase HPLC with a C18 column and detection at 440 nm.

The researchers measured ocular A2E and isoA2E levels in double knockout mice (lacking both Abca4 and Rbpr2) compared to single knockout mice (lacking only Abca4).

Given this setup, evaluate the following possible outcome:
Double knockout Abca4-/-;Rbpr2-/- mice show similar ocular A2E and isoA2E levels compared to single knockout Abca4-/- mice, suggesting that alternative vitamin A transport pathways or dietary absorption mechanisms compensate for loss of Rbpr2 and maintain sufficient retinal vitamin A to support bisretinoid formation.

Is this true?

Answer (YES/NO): NO